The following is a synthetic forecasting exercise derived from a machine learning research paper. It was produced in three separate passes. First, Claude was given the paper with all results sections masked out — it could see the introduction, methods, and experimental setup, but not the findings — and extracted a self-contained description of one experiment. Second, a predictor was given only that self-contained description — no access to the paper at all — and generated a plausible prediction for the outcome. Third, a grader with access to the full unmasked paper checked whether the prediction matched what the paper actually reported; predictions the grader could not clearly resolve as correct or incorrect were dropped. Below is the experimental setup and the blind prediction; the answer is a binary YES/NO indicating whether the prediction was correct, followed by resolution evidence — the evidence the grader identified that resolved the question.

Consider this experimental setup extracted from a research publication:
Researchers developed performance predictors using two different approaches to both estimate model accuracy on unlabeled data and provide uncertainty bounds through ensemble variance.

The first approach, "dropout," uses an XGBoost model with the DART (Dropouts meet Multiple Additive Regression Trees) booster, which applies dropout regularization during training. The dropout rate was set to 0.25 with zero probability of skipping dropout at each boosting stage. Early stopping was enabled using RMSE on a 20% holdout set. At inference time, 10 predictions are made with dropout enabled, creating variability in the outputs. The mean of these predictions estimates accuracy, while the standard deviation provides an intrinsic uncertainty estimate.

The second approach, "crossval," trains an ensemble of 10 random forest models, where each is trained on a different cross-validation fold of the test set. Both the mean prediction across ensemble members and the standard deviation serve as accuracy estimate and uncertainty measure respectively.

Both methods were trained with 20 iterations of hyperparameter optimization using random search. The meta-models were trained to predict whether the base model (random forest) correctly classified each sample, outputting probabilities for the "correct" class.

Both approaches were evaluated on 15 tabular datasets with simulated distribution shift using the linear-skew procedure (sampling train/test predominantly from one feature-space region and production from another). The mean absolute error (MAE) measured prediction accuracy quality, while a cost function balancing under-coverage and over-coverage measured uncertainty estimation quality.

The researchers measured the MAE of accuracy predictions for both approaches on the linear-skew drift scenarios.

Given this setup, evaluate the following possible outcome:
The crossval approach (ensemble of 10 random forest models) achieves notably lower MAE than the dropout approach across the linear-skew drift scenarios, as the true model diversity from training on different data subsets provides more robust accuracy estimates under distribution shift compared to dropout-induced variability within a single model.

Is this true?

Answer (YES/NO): YES